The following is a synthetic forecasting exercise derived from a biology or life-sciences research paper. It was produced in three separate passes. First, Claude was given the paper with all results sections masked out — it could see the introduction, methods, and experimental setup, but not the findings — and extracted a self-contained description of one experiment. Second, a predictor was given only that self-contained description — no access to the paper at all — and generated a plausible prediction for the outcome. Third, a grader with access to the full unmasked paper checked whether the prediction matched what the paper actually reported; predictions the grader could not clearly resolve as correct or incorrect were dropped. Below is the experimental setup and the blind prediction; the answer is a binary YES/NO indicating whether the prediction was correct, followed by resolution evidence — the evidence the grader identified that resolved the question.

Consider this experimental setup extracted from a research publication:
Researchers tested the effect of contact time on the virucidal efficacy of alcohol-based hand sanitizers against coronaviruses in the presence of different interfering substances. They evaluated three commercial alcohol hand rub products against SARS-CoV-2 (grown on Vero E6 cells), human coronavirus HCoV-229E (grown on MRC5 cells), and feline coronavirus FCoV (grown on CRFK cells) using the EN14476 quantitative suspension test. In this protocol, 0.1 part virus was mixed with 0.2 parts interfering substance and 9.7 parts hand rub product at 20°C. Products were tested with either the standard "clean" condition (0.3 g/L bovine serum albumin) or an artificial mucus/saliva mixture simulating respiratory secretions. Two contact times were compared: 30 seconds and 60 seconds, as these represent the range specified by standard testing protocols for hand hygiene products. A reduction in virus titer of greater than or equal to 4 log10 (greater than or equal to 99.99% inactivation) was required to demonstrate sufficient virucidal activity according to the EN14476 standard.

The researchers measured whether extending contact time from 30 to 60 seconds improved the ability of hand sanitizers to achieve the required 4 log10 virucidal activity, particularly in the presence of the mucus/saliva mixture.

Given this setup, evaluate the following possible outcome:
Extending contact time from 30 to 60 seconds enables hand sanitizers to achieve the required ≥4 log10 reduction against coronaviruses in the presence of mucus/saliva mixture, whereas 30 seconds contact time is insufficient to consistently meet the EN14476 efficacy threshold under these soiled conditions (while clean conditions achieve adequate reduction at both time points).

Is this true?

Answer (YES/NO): NO